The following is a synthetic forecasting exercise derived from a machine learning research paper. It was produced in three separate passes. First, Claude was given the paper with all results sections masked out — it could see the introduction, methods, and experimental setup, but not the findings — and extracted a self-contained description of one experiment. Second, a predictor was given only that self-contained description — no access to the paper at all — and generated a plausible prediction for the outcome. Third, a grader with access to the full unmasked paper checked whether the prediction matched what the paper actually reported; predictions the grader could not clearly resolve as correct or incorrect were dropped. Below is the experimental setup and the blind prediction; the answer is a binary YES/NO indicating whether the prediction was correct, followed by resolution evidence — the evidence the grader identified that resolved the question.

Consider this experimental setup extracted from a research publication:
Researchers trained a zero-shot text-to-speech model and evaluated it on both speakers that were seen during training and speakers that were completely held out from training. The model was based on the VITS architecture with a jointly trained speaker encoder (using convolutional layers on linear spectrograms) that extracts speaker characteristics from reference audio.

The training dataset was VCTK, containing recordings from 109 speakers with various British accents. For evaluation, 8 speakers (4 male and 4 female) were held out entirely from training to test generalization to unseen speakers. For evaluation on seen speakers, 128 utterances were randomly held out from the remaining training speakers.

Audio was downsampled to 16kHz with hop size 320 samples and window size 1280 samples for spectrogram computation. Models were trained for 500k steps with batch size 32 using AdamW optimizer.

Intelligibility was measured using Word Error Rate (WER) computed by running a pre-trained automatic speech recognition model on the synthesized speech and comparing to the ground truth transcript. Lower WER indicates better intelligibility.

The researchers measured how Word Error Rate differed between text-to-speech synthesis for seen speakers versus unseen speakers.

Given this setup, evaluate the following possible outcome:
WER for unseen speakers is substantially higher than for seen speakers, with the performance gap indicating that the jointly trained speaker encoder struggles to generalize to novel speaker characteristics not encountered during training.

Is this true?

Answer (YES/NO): NO